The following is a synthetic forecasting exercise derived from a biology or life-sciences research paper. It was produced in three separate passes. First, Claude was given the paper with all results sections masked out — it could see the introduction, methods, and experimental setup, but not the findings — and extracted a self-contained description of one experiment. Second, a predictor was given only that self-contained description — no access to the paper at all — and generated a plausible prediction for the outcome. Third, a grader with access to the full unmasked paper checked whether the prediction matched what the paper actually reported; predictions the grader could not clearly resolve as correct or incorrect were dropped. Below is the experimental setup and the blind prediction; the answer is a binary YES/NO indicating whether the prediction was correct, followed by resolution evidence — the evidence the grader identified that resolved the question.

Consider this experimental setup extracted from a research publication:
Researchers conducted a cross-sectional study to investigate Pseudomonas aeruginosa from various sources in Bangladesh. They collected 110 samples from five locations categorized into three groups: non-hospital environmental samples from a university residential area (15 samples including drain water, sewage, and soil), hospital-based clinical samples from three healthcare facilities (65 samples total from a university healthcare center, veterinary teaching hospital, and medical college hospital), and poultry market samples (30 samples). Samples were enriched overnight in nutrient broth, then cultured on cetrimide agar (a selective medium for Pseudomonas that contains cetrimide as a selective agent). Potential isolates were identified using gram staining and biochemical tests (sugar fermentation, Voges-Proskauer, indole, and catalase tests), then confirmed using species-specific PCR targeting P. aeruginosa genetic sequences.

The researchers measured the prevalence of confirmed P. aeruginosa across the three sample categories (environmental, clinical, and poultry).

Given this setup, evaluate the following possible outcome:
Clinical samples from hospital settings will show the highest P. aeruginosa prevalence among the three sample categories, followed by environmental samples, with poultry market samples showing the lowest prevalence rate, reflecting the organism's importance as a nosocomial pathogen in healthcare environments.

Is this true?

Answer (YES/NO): NO